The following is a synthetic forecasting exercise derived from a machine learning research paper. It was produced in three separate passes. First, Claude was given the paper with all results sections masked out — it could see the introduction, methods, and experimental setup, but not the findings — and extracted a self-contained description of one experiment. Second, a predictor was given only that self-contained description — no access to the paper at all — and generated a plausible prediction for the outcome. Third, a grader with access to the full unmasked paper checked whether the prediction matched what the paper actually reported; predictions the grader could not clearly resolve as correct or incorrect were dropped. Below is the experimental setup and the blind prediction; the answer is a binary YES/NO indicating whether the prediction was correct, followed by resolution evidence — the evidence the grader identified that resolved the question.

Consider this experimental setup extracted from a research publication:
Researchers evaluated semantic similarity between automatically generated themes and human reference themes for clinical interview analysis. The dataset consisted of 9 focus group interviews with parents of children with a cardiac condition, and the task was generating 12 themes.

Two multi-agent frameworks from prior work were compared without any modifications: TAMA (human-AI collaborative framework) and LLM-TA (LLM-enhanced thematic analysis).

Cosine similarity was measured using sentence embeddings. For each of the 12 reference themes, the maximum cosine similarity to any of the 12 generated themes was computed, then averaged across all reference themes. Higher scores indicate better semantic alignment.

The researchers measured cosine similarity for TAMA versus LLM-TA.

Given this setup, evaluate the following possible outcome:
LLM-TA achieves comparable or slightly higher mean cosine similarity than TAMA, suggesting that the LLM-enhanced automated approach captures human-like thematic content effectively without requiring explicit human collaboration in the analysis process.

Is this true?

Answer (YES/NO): YES